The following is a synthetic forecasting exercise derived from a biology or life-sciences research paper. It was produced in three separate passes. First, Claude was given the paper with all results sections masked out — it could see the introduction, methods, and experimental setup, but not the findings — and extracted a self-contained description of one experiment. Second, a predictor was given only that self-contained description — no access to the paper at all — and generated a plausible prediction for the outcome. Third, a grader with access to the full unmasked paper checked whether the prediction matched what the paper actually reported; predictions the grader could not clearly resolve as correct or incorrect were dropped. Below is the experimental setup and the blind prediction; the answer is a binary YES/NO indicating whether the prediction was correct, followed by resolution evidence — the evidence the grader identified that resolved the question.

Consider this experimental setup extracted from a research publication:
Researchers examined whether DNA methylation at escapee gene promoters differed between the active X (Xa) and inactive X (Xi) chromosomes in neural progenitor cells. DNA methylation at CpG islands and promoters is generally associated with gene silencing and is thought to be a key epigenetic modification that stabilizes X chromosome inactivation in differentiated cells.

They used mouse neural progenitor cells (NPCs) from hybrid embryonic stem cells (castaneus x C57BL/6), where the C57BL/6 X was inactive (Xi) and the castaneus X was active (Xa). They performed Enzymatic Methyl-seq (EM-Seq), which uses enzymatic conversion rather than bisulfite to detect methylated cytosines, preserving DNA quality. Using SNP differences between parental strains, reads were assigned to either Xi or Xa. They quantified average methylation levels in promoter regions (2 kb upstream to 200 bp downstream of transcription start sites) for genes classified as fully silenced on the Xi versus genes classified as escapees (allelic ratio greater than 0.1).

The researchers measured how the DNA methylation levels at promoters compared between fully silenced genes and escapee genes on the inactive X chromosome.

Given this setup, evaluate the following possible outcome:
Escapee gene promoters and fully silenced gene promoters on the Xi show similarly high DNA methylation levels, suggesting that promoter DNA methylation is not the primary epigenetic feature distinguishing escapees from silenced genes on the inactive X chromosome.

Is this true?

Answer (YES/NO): NO